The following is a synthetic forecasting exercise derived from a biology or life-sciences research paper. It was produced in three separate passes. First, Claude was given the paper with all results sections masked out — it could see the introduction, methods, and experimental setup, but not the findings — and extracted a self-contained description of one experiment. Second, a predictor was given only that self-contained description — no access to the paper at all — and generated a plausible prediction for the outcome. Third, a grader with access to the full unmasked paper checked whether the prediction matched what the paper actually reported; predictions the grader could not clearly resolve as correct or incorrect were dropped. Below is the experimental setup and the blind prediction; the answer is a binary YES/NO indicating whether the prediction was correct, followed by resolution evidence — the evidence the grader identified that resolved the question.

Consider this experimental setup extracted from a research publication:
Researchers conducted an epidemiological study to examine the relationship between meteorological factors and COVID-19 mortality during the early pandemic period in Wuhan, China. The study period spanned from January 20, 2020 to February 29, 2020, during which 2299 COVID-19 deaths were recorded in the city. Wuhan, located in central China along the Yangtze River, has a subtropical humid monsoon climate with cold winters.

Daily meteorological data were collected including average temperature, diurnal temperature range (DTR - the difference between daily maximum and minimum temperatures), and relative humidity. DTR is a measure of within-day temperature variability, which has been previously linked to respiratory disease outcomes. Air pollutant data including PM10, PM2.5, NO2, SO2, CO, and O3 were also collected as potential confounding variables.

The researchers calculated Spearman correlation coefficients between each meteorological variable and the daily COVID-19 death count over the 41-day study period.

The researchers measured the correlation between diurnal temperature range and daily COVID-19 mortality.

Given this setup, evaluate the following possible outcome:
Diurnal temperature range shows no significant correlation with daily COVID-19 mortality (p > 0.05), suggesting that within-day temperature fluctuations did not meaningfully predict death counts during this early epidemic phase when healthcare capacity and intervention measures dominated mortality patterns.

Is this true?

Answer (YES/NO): NO